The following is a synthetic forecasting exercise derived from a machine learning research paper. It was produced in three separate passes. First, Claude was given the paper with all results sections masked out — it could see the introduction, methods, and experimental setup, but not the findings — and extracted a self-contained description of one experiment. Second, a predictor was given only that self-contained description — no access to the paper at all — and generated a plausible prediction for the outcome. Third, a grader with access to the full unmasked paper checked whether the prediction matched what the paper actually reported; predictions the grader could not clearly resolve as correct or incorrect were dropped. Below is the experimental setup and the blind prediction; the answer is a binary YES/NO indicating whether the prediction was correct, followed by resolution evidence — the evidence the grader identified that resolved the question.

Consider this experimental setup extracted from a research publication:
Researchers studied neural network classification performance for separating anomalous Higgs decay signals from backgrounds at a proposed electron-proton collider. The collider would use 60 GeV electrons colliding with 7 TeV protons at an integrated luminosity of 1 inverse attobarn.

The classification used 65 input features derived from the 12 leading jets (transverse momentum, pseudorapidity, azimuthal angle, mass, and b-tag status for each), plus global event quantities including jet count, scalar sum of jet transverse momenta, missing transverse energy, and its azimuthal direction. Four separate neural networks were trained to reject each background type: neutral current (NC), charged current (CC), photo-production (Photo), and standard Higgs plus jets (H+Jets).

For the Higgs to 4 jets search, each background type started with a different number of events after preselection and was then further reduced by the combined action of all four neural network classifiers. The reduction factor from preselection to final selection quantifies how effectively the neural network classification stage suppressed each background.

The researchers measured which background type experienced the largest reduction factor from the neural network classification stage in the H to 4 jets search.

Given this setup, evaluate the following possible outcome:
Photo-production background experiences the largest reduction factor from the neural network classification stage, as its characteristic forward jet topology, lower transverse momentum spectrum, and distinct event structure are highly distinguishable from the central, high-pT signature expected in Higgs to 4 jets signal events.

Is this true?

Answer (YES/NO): YES